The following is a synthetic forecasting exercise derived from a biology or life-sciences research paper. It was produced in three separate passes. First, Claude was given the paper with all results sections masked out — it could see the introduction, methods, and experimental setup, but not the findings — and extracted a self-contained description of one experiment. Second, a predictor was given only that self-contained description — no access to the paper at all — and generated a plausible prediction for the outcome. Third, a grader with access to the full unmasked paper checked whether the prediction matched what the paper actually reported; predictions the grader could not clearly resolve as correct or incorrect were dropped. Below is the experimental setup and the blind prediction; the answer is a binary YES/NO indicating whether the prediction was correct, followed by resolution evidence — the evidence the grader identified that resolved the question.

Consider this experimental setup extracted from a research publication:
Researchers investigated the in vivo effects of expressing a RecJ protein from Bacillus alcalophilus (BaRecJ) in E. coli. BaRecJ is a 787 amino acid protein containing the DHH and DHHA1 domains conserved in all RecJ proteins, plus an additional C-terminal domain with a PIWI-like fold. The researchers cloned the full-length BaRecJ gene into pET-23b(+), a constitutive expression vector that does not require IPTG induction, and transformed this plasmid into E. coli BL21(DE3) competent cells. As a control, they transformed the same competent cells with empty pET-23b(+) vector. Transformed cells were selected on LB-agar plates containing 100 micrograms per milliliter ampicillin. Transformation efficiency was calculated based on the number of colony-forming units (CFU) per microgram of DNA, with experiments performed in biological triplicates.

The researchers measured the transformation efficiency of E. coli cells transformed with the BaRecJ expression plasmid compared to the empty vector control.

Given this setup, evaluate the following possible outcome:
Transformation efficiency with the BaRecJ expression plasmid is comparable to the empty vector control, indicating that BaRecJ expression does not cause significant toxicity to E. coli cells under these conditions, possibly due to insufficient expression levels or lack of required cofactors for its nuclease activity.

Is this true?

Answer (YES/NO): NO